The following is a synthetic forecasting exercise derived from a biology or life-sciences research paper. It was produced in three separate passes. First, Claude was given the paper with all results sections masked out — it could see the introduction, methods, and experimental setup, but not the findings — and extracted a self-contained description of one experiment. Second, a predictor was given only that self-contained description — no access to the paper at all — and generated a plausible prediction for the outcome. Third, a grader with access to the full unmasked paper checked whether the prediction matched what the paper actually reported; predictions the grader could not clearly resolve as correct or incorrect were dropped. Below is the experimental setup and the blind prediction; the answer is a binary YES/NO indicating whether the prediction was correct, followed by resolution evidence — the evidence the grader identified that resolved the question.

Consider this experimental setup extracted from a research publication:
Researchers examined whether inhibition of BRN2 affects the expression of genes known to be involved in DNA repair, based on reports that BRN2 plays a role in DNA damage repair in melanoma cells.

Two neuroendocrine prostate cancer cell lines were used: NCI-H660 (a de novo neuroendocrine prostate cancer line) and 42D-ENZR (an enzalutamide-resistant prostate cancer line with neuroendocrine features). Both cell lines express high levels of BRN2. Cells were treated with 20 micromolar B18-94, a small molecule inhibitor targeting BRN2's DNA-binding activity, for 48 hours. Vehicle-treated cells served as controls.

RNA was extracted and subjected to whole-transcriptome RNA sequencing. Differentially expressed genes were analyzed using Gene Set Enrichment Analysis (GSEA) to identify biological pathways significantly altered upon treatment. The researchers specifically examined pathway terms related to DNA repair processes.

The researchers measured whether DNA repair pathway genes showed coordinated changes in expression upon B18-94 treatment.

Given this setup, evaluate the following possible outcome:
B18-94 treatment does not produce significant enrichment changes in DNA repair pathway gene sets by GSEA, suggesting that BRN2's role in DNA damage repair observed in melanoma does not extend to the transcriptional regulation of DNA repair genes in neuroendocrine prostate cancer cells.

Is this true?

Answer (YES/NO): NO